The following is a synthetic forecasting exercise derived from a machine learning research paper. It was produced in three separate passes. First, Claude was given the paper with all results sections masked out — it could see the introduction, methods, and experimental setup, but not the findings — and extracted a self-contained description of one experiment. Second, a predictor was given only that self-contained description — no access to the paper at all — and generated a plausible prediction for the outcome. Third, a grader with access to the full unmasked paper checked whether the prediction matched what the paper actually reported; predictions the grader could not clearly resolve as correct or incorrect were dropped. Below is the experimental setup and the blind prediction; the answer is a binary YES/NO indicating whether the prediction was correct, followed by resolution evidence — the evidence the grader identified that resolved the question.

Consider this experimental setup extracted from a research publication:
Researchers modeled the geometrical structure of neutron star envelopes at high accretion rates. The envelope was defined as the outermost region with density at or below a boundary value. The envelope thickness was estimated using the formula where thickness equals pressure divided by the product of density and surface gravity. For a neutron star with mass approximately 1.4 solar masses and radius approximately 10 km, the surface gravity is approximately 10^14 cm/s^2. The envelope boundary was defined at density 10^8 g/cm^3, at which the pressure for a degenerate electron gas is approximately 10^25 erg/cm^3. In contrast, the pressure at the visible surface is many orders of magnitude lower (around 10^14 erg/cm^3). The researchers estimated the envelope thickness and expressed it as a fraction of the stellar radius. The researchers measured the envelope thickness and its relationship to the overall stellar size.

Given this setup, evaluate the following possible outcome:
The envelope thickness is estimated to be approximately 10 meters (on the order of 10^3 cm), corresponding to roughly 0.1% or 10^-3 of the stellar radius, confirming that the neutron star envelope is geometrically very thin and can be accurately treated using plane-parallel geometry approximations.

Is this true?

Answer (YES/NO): YES